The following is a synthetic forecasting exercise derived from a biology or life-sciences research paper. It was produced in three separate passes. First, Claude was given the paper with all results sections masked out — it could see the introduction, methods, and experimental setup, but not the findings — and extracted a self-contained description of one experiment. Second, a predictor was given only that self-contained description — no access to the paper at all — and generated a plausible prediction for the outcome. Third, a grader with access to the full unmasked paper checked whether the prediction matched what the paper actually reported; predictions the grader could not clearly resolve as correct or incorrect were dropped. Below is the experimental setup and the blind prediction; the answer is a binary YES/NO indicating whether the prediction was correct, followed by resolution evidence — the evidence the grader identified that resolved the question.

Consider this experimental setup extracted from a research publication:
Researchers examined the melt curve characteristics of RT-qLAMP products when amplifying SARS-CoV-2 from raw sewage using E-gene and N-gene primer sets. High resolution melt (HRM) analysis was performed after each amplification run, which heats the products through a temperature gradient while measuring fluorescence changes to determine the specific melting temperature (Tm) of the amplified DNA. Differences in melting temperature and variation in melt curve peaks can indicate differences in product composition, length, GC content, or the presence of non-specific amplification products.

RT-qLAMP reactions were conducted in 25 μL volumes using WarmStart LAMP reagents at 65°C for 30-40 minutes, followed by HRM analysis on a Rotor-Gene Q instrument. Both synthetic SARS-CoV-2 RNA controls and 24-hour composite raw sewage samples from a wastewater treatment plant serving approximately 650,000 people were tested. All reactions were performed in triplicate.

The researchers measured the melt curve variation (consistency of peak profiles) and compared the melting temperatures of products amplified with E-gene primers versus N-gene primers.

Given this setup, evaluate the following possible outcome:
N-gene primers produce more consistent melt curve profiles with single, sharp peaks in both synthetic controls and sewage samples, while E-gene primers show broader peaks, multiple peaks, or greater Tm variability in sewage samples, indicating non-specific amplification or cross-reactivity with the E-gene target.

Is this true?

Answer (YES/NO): NO